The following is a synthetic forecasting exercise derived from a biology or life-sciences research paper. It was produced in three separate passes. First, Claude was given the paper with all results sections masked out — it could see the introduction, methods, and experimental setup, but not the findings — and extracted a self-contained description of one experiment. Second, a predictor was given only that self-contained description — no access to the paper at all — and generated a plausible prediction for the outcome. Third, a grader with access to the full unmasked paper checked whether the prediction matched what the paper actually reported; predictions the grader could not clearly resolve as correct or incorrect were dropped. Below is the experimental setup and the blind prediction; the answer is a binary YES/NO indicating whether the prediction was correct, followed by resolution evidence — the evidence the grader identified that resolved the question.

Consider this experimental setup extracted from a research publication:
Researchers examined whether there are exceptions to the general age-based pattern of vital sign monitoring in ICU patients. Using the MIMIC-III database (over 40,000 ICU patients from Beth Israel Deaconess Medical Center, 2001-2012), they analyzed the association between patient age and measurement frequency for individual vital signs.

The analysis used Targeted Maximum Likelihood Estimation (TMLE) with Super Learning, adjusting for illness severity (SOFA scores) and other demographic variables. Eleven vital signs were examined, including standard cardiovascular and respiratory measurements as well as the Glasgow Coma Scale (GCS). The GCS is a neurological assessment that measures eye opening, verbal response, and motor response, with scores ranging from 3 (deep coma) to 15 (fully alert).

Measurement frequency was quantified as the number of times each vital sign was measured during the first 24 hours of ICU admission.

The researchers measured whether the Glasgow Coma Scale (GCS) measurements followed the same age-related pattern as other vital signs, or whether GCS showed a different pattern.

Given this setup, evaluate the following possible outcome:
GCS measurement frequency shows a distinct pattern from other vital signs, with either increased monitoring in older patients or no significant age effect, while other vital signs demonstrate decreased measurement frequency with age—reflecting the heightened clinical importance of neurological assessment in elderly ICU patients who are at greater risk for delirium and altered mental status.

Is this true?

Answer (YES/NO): NO